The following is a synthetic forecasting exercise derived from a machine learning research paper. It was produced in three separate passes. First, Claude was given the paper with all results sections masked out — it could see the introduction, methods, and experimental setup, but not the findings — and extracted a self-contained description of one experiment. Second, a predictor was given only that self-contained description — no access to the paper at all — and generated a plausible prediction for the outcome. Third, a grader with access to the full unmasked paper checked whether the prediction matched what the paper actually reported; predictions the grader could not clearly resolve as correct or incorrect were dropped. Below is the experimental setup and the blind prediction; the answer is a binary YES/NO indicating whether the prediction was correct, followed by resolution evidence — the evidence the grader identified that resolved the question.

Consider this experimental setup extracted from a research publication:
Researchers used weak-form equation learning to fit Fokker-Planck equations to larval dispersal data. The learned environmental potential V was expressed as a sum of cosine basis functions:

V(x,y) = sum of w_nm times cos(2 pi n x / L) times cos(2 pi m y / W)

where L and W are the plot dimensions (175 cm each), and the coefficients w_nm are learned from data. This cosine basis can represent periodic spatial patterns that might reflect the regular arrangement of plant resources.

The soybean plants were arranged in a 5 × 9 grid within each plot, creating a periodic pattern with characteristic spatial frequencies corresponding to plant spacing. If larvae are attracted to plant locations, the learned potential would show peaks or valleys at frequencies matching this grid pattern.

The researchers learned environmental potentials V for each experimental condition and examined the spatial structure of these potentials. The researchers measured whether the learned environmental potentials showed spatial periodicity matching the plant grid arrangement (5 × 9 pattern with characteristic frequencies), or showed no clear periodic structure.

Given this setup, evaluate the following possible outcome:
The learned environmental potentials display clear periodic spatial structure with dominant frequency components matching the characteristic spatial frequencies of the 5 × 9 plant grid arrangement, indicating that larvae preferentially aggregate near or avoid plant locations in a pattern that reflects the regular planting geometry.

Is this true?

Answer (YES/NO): YES